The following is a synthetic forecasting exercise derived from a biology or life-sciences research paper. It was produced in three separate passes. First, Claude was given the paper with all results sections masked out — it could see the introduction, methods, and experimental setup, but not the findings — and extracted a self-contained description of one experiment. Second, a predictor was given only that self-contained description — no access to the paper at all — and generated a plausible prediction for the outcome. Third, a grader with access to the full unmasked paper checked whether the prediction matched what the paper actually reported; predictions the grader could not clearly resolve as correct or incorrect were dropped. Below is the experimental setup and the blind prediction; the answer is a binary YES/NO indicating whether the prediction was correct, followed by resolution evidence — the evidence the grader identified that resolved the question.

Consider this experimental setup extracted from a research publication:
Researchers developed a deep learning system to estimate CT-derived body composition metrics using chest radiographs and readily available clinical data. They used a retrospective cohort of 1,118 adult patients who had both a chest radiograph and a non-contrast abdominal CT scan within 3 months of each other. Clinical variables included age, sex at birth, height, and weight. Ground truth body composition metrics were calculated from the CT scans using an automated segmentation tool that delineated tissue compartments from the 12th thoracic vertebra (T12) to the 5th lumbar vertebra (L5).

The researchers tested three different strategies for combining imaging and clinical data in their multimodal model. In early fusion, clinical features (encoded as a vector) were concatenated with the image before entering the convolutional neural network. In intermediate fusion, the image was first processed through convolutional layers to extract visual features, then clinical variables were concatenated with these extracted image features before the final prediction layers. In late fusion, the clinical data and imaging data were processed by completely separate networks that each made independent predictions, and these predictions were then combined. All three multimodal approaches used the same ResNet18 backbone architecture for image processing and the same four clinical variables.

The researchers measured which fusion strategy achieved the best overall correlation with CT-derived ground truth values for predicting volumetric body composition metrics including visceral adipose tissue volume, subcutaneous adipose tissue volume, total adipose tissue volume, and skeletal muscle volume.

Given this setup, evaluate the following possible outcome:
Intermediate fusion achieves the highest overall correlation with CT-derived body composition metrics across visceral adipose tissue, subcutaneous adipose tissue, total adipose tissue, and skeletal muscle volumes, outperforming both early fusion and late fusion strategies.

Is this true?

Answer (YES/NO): NO